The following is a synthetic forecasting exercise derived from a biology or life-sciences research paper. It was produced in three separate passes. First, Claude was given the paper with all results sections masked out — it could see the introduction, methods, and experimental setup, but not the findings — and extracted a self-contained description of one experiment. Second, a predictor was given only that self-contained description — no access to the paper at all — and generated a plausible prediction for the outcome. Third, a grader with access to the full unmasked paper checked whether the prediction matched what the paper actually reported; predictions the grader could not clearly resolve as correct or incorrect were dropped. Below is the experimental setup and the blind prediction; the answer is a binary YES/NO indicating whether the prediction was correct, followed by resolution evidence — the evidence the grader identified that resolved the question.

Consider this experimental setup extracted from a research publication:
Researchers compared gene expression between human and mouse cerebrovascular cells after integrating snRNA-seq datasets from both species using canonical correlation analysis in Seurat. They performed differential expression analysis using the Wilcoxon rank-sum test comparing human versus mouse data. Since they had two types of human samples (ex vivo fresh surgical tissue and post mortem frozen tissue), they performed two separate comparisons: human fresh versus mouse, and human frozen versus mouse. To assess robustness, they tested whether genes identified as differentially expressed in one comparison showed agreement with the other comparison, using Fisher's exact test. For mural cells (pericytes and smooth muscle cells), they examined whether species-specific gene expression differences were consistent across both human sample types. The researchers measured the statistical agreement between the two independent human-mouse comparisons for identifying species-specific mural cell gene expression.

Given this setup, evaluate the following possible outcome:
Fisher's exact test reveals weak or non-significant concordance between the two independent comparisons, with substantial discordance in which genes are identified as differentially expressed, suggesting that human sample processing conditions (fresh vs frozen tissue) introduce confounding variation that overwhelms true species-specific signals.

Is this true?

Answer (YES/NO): NO